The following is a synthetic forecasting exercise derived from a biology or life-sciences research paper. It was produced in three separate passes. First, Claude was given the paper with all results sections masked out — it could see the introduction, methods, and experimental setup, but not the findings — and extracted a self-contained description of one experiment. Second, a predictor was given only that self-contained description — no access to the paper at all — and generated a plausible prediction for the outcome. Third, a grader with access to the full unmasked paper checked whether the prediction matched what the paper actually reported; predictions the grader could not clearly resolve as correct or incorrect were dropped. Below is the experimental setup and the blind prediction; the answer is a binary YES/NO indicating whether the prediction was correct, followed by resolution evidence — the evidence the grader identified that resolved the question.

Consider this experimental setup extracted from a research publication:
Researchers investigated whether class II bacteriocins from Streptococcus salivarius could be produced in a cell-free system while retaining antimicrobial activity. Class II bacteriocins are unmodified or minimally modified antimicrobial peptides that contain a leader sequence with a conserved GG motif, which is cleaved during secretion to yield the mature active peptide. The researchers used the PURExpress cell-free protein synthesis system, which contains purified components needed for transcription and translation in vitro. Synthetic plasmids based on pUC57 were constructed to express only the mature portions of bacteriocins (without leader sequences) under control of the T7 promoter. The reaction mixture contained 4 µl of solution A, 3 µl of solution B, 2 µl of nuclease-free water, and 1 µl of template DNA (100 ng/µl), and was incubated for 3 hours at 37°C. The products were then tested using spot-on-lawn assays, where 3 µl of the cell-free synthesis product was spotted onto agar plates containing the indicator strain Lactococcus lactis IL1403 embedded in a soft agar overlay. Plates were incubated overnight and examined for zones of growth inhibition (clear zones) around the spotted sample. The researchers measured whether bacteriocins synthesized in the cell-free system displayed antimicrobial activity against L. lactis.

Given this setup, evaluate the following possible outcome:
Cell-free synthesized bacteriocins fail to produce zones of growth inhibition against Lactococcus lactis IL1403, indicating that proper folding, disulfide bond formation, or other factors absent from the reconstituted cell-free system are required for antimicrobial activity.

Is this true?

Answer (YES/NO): NO